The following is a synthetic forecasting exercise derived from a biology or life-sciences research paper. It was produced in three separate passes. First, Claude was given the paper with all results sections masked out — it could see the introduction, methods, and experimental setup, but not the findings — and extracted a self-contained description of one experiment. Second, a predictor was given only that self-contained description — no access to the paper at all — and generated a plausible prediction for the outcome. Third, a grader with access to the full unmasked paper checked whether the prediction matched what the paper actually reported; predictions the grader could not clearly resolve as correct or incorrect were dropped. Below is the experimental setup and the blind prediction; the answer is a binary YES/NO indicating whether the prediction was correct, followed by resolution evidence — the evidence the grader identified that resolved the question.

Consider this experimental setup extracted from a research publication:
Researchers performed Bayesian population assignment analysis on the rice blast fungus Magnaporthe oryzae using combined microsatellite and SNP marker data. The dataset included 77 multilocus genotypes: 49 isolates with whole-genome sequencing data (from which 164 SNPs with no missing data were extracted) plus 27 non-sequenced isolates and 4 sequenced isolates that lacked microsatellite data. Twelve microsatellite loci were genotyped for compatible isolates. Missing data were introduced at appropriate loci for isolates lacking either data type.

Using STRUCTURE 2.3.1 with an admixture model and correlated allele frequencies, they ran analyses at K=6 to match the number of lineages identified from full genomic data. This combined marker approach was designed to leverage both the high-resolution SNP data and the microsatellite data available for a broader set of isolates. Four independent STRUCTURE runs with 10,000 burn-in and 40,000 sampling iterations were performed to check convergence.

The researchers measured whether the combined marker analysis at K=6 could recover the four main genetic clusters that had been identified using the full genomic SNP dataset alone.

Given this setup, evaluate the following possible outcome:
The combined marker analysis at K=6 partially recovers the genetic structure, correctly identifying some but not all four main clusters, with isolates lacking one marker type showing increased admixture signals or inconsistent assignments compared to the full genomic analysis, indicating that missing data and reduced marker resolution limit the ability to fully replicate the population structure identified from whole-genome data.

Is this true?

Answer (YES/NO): NO